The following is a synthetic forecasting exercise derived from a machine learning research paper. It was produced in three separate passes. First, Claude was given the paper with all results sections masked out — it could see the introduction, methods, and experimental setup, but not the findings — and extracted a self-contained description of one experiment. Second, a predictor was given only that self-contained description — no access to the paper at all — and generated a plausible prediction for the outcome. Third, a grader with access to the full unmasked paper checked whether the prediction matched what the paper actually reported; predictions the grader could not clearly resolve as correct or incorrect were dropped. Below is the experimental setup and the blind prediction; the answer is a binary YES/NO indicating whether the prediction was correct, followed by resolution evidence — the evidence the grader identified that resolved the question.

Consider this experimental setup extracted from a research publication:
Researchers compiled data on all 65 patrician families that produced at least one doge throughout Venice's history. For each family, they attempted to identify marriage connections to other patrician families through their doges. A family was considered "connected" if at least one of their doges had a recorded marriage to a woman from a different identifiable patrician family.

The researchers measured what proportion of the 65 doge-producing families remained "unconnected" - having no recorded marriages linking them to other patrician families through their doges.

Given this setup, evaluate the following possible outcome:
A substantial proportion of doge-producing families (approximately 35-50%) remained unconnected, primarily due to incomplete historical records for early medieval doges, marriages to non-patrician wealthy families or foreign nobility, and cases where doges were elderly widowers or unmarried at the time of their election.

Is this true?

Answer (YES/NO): YES